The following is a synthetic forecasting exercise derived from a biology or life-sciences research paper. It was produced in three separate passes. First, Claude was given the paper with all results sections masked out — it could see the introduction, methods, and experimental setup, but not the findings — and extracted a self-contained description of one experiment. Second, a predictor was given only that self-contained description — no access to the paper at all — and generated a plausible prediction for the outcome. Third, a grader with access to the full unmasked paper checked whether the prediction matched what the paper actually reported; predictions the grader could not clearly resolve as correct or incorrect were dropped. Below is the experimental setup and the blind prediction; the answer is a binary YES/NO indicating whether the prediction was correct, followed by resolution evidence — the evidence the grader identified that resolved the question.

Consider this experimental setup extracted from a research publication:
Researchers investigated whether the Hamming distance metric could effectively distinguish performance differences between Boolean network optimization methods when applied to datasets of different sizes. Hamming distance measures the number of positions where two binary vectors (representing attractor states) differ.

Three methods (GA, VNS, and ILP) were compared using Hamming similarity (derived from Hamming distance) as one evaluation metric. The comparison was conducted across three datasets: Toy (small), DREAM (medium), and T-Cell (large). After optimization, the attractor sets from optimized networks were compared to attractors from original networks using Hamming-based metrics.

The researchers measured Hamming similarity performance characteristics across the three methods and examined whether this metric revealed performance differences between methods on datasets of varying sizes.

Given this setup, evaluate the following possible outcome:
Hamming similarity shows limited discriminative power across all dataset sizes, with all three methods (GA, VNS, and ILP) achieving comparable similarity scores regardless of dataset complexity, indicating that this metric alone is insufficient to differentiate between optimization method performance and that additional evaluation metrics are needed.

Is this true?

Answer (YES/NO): YES